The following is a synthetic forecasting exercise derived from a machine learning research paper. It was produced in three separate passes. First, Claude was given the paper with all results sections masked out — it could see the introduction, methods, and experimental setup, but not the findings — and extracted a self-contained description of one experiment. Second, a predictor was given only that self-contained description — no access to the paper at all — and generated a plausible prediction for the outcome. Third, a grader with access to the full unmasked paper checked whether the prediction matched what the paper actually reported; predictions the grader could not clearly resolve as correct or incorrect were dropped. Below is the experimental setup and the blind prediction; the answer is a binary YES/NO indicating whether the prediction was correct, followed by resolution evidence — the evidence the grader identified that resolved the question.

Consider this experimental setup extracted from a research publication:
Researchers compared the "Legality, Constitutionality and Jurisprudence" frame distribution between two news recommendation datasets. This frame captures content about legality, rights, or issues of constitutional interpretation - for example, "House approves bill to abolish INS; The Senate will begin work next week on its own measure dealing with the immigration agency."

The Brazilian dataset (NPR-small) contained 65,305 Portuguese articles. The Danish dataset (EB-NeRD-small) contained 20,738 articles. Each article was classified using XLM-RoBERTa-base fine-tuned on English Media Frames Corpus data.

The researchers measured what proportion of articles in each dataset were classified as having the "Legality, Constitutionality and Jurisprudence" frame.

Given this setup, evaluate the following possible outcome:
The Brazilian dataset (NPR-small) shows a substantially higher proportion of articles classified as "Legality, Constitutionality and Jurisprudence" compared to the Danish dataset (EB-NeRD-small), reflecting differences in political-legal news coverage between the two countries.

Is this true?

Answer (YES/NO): NO